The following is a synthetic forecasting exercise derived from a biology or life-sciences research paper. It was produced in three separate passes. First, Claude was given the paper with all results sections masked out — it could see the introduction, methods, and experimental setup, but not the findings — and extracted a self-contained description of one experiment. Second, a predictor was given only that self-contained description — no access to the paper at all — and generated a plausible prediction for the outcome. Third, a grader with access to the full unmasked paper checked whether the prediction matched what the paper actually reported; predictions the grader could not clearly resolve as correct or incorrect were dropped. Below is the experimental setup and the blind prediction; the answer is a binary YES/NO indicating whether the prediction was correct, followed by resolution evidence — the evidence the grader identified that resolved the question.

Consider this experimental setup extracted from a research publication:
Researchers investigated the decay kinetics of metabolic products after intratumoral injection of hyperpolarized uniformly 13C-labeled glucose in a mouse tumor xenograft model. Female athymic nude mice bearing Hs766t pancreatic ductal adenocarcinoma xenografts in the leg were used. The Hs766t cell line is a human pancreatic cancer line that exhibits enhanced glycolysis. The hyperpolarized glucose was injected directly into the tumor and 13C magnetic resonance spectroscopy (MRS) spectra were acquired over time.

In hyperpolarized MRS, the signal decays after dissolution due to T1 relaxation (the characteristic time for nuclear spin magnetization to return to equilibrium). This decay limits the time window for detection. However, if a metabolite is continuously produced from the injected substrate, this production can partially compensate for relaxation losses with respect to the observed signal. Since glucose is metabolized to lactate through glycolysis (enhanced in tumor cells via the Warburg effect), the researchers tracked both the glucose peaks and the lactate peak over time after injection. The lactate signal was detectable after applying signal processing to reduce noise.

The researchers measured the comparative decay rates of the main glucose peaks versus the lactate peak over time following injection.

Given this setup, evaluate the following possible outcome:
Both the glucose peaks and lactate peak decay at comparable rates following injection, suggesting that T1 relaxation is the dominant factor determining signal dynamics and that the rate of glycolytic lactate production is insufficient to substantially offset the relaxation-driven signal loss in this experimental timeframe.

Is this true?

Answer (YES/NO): NO